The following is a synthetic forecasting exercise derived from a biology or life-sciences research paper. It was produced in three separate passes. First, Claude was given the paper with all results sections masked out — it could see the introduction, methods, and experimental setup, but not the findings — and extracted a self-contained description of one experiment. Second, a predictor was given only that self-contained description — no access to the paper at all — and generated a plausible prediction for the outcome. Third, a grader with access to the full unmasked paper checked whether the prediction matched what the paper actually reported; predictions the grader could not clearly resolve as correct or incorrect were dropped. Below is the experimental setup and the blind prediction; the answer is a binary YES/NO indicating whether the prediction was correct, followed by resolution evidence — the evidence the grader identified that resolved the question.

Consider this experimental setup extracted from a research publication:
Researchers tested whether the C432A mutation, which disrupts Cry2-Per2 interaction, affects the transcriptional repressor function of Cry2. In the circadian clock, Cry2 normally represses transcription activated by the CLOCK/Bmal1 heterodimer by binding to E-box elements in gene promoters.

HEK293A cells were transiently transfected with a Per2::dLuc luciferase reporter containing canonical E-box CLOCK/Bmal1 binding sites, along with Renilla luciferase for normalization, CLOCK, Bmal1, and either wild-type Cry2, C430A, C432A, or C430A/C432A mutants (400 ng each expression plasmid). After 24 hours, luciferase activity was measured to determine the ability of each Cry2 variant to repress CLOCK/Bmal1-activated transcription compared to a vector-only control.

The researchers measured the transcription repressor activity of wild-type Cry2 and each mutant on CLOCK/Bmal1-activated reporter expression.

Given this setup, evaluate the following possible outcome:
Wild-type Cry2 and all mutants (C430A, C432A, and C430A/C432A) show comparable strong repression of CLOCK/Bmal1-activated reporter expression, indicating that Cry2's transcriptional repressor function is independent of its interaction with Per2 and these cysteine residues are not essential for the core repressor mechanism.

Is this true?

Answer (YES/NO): NO